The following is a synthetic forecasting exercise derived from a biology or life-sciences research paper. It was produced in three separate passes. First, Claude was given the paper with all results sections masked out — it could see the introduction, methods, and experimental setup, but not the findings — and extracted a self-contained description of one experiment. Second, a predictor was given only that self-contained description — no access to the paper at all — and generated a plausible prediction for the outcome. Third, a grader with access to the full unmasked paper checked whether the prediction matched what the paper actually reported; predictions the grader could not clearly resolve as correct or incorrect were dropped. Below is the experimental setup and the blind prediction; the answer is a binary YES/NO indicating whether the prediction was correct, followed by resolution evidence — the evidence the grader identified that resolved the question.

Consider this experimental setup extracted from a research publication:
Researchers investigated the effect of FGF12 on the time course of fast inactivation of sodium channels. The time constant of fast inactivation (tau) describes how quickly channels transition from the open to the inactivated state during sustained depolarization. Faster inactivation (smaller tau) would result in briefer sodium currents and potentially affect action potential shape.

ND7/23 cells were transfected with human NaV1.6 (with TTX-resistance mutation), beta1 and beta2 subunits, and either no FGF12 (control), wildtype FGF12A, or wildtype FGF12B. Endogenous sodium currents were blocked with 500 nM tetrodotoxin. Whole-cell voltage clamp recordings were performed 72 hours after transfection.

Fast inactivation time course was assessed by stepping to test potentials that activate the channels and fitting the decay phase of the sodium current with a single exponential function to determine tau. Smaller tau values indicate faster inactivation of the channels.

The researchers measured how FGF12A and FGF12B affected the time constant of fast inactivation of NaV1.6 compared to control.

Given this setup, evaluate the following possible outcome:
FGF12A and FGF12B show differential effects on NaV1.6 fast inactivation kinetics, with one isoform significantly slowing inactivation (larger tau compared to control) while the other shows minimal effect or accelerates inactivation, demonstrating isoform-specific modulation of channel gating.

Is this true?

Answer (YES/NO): YES